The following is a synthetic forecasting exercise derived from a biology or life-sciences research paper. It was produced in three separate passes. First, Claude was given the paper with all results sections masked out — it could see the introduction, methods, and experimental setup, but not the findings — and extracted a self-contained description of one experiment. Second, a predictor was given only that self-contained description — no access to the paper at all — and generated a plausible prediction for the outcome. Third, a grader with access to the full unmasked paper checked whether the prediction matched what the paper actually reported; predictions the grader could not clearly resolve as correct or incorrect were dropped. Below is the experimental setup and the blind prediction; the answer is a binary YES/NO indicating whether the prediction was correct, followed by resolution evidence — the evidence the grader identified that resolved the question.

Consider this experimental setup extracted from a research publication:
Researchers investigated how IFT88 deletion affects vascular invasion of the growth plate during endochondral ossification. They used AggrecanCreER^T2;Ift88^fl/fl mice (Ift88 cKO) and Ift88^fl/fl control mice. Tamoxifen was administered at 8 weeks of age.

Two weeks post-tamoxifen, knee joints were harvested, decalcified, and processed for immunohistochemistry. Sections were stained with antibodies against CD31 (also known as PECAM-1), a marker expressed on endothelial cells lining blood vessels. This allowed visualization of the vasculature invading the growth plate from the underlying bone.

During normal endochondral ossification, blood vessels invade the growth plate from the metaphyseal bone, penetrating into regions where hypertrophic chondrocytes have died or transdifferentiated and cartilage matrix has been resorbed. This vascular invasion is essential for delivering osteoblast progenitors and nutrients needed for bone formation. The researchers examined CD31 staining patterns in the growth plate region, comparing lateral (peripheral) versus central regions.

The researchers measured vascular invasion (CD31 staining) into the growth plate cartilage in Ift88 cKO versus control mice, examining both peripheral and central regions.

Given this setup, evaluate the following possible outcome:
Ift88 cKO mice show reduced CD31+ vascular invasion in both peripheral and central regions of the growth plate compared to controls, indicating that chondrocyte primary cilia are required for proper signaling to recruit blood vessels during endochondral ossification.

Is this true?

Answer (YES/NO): NO